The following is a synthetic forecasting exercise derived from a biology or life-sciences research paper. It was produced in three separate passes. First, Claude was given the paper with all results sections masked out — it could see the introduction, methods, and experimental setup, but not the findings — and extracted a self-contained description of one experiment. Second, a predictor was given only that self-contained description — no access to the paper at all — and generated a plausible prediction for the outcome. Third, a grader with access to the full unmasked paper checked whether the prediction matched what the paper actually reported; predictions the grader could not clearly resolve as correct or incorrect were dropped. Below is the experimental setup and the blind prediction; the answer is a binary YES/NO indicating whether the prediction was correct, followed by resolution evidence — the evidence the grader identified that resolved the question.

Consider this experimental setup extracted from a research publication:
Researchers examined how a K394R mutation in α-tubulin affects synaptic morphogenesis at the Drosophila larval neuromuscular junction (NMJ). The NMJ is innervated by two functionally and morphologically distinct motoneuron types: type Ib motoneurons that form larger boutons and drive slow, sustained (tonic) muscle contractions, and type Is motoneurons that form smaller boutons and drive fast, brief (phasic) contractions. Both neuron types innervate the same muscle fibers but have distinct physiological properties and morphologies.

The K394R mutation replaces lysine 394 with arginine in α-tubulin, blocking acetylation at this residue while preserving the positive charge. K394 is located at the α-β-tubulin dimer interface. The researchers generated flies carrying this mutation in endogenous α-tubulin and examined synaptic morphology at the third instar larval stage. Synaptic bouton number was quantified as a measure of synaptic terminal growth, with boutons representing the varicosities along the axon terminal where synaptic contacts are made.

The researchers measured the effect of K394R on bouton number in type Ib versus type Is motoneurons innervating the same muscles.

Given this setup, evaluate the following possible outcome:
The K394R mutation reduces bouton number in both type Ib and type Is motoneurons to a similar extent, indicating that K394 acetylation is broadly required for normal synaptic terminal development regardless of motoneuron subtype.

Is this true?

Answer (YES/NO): NO